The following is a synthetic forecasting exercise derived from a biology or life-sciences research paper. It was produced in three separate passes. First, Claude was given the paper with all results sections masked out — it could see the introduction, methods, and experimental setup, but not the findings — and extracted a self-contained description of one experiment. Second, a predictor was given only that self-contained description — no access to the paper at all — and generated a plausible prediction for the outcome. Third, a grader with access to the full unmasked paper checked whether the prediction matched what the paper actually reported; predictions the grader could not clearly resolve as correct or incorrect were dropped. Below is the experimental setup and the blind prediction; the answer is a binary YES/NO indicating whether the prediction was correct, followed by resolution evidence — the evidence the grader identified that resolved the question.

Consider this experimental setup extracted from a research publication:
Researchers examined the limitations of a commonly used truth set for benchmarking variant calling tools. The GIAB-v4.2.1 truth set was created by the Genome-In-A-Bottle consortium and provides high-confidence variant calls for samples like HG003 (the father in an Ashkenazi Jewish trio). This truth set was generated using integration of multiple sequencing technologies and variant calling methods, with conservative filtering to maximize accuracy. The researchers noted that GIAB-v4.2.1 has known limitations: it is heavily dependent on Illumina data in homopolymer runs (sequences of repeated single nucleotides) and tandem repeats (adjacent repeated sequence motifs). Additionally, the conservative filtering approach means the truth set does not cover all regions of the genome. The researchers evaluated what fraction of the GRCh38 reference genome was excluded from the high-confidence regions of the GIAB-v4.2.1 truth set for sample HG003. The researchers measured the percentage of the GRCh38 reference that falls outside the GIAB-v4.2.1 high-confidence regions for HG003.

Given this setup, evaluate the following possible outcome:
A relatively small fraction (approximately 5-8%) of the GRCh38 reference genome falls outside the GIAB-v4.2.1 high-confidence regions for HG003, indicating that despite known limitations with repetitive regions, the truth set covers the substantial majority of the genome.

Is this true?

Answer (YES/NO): NO